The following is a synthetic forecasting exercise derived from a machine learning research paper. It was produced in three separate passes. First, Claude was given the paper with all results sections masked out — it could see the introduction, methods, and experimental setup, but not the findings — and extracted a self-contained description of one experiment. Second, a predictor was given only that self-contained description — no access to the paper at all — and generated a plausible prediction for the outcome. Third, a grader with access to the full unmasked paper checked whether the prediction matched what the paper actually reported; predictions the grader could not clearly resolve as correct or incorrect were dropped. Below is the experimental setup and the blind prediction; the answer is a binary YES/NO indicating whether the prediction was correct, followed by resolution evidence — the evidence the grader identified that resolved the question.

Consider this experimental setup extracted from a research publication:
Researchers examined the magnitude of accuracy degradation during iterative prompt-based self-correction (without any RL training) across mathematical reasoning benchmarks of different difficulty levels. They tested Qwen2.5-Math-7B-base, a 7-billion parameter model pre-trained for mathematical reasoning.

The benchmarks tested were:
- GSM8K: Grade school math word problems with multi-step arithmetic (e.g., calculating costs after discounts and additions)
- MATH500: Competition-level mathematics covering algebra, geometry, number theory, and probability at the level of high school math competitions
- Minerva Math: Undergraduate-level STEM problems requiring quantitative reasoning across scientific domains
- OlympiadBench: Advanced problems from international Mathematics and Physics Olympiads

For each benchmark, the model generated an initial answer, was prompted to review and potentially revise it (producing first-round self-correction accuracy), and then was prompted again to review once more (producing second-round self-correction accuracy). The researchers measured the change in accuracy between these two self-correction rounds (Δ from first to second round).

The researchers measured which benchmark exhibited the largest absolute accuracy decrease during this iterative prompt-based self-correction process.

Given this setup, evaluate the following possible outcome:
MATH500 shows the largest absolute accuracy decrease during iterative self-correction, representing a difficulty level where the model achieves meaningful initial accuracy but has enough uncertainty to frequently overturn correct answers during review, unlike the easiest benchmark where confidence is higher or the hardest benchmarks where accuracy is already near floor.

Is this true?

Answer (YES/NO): YES